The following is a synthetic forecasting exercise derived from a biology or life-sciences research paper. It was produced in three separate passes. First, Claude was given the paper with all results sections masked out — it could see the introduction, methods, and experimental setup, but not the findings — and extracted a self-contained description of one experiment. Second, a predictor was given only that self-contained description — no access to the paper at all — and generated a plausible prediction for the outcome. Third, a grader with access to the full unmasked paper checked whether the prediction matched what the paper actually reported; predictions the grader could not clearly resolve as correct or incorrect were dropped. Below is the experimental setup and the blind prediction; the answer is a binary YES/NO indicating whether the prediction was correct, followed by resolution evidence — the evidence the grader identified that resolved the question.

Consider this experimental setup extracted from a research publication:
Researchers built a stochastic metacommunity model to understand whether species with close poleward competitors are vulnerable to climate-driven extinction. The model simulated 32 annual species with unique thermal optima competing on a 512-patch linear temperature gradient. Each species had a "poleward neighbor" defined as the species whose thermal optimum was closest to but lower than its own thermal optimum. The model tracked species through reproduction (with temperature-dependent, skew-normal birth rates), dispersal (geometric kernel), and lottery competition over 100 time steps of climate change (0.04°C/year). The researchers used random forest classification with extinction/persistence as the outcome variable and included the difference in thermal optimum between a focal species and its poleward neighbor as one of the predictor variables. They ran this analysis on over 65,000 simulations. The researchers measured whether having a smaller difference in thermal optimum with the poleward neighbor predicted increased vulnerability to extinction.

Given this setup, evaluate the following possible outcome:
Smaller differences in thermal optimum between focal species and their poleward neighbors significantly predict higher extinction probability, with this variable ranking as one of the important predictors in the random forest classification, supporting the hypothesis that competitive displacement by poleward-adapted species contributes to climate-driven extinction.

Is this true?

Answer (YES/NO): YES